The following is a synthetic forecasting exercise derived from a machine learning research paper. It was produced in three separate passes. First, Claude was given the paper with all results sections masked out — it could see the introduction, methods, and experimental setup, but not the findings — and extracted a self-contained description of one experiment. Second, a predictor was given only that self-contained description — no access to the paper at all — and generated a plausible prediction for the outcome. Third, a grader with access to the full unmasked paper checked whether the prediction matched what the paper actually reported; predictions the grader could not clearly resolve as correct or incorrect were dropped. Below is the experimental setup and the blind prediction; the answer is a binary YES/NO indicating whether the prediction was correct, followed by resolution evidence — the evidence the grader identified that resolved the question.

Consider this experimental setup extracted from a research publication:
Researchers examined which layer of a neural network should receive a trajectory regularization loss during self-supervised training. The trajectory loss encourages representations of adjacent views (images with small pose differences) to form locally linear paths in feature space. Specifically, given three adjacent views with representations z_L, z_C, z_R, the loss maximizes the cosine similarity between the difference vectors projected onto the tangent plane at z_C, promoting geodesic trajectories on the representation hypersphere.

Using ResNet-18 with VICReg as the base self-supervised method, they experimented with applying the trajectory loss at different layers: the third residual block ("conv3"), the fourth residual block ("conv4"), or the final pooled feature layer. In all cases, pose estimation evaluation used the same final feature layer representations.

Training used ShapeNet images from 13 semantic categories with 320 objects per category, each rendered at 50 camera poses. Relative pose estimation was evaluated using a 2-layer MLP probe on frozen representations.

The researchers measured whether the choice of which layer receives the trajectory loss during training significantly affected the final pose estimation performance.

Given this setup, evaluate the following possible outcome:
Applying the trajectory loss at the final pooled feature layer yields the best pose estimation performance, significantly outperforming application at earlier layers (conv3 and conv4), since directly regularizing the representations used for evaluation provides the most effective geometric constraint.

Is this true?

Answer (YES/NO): NO